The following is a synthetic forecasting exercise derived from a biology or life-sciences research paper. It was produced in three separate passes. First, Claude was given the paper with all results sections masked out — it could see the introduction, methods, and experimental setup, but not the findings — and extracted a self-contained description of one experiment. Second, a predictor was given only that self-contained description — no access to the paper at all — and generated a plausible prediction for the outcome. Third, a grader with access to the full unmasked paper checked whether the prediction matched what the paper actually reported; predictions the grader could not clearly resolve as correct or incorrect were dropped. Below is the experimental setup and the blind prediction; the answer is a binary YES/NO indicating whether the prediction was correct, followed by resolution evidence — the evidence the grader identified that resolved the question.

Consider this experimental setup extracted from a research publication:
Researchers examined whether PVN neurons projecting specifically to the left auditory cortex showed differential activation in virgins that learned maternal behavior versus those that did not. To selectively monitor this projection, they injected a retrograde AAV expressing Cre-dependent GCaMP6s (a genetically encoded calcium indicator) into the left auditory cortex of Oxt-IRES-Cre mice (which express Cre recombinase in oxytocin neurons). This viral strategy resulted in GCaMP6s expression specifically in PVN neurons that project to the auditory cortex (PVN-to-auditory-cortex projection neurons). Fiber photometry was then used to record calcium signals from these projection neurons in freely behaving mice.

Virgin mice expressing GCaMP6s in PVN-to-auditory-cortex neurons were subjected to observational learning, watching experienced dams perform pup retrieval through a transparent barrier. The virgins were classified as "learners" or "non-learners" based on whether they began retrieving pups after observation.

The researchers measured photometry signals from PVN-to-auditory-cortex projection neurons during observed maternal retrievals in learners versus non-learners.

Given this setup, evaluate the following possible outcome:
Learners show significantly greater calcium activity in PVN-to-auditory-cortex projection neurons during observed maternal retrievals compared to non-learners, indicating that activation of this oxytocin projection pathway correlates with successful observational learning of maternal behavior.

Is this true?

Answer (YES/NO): YES